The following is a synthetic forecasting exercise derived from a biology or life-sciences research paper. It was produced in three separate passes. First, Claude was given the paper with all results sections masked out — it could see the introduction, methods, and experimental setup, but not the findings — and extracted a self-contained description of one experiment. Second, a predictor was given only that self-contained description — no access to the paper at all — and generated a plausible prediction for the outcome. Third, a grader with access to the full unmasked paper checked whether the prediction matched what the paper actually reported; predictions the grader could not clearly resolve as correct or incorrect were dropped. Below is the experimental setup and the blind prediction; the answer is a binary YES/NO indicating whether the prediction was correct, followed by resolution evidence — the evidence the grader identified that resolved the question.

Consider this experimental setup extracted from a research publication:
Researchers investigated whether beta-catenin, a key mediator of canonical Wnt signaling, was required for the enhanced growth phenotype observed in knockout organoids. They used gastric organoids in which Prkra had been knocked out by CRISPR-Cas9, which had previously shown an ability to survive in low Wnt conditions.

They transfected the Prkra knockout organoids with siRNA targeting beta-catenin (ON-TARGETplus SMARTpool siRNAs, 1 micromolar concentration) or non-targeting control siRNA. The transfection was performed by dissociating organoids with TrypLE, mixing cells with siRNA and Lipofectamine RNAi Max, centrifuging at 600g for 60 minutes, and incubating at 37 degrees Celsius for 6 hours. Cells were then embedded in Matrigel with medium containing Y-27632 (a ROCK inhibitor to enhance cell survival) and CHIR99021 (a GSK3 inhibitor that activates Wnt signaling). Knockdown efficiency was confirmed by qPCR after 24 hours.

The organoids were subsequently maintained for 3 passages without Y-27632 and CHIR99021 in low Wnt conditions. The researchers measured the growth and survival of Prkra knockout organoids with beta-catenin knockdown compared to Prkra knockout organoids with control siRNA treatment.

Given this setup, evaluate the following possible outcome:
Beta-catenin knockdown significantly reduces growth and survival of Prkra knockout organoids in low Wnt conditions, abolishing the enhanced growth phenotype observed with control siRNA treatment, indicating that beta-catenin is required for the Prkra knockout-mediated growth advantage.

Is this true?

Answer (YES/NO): NO